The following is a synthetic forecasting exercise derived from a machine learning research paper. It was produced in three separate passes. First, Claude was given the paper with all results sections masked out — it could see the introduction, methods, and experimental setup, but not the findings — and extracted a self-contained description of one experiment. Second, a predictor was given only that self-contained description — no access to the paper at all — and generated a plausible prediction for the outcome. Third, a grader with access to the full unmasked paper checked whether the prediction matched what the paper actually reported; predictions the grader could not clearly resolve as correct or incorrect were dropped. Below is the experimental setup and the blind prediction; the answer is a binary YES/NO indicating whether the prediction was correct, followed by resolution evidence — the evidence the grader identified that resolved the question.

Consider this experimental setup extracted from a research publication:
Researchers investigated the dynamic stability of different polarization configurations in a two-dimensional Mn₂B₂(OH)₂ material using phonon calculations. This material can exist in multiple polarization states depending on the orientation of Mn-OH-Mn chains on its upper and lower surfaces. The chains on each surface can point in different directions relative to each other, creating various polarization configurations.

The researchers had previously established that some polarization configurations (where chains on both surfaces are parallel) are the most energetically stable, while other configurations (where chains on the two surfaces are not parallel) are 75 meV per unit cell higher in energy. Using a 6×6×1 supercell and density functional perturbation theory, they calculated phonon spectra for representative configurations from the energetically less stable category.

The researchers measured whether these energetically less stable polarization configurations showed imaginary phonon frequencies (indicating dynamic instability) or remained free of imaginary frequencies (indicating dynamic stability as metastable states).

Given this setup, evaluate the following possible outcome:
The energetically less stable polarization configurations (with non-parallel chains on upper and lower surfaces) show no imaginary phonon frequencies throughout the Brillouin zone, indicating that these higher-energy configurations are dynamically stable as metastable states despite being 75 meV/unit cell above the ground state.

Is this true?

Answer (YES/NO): YES